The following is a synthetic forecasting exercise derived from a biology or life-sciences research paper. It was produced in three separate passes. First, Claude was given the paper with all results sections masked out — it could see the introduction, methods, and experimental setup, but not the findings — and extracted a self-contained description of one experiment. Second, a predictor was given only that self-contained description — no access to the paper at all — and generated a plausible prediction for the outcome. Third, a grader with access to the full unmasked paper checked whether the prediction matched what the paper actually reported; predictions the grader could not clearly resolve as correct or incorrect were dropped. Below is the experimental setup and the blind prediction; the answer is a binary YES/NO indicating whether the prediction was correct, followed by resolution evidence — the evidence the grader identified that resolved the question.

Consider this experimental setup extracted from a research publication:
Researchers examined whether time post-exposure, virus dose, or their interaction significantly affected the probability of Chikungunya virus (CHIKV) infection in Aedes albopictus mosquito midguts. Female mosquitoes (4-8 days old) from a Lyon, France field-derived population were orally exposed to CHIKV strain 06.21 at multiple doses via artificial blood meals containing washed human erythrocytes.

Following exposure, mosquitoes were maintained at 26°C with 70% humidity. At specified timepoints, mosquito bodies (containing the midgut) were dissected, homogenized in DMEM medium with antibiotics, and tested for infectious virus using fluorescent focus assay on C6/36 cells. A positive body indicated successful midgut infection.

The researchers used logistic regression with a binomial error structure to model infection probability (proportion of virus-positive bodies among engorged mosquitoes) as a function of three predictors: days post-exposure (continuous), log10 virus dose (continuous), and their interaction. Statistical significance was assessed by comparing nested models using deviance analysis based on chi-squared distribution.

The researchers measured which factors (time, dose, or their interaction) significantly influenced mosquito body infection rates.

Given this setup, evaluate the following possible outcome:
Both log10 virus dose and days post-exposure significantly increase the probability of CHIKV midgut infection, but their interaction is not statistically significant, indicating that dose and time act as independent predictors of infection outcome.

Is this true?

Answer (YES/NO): NO